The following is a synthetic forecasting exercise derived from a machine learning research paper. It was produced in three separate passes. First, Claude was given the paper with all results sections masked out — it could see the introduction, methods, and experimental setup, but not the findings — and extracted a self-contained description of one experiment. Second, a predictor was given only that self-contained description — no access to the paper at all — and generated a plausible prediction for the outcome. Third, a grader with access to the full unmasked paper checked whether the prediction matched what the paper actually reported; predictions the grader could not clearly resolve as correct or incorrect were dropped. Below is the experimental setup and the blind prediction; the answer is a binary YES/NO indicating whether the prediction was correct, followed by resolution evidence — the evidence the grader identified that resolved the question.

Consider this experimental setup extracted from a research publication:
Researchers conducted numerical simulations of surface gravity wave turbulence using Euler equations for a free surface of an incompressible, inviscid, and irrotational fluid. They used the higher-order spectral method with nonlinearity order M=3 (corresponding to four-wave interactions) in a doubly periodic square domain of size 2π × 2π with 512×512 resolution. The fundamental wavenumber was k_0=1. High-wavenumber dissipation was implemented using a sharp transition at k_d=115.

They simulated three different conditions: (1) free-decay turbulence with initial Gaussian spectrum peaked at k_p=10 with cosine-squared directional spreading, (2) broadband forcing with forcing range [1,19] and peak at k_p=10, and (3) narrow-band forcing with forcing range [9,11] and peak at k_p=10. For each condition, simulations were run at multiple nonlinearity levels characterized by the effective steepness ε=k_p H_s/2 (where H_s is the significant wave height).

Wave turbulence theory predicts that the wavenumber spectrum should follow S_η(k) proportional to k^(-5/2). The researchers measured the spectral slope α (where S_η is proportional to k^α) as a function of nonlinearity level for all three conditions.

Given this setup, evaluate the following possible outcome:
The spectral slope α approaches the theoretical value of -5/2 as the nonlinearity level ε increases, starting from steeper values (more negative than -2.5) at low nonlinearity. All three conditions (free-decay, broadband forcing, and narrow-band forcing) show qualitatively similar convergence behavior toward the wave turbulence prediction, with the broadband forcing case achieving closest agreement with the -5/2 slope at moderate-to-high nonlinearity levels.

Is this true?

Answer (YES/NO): NO